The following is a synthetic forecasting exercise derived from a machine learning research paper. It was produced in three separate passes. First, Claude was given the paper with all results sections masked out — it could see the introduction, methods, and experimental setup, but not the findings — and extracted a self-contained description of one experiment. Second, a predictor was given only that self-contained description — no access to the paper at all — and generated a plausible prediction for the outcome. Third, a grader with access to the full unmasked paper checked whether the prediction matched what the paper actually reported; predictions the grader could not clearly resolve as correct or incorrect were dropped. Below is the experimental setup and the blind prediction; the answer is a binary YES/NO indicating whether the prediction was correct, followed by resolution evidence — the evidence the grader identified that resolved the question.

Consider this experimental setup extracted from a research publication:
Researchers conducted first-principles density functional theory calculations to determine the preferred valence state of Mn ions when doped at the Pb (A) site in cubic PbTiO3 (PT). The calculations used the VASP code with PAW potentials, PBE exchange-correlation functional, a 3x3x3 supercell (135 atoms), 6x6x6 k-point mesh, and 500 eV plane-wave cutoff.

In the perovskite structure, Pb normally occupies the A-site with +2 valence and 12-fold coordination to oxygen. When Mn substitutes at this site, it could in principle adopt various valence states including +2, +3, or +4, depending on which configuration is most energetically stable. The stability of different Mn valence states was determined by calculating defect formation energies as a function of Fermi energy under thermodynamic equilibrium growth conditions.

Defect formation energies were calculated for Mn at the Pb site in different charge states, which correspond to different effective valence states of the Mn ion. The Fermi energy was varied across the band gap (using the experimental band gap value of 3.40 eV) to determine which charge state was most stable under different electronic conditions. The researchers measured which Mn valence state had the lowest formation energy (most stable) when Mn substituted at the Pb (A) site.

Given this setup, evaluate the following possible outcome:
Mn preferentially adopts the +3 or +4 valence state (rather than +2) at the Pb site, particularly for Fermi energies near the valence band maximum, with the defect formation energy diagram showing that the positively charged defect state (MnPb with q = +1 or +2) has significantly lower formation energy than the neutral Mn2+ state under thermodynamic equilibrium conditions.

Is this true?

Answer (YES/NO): YES